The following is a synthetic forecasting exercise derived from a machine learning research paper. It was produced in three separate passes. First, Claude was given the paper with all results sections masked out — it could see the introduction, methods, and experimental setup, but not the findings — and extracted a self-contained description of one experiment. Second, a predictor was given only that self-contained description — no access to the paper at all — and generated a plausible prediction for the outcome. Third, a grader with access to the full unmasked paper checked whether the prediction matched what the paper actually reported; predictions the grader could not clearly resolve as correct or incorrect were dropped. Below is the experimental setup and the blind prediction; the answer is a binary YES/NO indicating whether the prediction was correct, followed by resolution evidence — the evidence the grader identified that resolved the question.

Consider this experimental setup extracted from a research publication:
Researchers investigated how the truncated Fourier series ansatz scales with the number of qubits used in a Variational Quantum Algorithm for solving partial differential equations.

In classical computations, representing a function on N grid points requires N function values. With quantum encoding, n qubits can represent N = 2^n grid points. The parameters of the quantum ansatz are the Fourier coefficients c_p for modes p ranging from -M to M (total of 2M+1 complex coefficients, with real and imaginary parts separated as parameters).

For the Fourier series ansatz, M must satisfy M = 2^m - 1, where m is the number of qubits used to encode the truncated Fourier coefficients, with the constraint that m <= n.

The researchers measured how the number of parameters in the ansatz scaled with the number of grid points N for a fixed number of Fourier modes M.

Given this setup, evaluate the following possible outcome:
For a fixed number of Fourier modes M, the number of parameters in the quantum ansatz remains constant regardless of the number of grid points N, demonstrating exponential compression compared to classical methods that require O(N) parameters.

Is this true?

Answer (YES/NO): NO